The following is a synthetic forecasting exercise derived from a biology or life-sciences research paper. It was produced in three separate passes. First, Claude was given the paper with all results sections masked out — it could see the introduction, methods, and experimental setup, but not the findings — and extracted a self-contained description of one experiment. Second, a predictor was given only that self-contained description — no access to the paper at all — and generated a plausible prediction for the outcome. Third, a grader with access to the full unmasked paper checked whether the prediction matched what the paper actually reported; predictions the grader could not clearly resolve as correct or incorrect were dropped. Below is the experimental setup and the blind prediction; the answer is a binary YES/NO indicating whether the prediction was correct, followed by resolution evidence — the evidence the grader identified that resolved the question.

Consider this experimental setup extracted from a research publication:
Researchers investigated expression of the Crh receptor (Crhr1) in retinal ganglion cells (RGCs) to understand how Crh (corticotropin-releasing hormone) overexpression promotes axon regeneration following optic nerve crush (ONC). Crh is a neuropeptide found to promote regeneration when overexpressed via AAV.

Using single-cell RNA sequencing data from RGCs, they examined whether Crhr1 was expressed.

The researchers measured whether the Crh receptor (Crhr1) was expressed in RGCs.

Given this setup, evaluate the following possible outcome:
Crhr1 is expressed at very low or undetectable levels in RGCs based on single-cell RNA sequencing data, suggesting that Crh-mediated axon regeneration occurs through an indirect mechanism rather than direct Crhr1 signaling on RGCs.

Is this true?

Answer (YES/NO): NO